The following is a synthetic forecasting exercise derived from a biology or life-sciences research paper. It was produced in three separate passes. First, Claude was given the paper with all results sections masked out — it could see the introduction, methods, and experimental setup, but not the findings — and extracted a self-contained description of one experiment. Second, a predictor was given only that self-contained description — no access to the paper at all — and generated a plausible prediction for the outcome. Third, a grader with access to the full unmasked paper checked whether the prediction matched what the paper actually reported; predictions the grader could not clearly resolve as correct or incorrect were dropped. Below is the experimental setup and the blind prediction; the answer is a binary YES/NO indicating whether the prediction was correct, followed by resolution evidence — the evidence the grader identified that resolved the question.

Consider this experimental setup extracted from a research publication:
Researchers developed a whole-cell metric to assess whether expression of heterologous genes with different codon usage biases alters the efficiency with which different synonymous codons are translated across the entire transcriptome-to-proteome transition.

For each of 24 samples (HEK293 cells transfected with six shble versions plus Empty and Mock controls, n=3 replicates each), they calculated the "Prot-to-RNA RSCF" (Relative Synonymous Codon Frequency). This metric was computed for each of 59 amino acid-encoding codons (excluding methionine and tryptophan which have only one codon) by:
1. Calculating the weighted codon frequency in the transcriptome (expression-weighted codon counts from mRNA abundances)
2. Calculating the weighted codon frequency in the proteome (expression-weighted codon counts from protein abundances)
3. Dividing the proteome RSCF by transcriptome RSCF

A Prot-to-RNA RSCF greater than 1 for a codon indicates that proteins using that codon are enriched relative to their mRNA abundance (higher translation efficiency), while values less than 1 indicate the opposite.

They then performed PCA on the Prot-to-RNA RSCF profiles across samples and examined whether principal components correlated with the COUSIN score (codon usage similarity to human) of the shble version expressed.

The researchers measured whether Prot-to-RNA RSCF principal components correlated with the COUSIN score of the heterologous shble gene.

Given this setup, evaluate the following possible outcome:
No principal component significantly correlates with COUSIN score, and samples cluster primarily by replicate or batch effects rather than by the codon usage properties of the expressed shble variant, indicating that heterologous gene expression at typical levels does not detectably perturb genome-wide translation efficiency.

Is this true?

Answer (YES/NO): NO